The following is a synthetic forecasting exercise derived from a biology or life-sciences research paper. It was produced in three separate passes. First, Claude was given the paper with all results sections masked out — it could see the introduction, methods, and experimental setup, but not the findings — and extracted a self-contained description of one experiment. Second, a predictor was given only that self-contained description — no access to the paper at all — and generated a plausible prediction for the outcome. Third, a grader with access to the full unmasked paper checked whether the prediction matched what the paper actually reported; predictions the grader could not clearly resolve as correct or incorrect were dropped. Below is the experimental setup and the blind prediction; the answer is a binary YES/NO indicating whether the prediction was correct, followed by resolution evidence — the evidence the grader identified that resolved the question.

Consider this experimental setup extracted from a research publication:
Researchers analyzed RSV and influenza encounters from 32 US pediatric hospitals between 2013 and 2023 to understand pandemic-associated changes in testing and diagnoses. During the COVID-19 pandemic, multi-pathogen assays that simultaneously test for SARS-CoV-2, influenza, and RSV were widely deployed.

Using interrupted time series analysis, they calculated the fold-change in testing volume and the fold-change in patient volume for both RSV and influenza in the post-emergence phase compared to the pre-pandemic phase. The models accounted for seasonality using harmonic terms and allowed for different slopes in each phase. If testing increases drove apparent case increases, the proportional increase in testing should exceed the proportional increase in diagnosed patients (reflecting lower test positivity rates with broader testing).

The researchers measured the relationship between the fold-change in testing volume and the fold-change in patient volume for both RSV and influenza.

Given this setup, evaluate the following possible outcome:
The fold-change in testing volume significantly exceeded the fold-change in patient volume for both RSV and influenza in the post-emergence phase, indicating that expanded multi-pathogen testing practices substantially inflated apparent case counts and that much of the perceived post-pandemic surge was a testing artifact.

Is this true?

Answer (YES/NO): NO